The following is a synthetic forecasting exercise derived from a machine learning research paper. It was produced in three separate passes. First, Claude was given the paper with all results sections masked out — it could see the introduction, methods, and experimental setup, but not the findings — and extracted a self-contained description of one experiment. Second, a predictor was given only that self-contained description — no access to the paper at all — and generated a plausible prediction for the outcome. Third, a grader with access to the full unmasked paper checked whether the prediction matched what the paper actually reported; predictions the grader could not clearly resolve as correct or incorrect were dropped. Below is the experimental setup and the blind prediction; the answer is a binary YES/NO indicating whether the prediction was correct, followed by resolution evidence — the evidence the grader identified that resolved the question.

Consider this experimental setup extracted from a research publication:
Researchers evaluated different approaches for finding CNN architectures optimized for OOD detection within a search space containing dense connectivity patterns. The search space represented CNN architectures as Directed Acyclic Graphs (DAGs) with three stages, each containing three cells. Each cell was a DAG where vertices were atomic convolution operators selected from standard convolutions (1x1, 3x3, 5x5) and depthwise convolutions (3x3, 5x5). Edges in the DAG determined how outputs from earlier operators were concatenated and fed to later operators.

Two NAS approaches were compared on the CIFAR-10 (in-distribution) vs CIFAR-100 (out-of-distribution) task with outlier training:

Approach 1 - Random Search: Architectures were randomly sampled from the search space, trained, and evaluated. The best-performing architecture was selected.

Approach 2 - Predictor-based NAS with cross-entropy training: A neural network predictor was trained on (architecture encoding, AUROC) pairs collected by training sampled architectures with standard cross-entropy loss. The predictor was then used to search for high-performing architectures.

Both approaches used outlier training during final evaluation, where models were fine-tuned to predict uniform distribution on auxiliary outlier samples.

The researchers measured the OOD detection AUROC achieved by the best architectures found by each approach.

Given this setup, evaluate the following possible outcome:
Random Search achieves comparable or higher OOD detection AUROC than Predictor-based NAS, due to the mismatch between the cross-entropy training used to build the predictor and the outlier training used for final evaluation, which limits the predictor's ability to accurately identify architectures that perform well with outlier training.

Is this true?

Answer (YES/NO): YES